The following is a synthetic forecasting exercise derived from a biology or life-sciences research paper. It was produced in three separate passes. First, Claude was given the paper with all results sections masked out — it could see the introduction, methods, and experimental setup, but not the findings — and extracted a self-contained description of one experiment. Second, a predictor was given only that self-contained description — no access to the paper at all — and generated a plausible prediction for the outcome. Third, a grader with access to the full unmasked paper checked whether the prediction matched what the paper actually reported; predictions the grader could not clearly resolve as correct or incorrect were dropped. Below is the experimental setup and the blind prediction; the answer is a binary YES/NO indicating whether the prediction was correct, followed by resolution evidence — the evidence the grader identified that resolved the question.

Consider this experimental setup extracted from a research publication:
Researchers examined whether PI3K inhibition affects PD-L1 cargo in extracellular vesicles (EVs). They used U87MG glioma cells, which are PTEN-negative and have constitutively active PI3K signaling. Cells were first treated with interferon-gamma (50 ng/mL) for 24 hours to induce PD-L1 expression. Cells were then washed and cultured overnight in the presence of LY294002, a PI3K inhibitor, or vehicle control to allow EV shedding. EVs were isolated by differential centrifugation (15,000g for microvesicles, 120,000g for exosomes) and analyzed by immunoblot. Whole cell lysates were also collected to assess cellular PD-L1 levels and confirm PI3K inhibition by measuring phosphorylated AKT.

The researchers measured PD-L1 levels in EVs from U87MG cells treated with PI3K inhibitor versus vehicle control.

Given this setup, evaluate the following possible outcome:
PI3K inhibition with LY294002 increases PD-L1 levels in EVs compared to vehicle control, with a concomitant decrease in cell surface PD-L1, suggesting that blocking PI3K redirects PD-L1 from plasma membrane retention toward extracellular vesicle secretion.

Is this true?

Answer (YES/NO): NO